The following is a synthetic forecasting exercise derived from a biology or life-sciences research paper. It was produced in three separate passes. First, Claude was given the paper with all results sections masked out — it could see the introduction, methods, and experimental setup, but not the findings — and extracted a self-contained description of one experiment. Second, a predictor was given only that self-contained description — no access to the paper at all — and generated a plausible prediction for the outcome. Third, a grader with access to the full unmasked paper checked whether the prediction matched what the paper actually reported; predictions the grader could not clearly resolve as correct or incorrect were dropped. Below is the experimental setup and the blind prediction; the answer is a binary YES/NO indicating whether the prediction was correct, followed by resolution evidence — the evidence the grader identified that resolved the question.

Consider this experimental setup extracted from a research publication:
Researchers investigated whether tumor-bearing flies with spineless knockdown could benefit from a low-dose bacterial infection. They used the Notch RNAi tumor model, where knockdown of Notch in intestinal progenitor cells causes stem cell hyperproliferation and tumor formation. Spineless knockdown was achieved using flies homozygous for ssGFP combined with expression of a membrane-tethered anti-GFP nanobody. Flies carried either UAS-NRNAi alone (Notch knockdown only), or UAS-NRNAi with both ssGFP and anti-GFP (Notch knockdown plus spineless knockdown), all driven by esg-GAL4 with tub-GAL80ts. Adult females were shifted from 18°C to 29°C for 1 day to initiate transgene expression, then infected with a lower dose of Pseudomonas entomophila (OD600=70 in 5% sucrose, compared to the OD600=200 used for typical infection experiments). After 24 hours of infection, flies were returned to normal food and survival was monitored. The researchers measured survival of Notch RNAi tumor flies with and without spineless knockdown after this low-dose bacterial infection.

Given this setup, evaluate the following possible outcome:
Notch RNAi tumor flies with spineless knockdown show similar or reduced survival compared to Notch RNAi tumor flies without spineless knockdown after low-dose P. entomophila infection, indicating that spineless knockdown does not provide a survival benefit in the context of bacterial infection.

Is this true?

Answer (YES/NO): YES